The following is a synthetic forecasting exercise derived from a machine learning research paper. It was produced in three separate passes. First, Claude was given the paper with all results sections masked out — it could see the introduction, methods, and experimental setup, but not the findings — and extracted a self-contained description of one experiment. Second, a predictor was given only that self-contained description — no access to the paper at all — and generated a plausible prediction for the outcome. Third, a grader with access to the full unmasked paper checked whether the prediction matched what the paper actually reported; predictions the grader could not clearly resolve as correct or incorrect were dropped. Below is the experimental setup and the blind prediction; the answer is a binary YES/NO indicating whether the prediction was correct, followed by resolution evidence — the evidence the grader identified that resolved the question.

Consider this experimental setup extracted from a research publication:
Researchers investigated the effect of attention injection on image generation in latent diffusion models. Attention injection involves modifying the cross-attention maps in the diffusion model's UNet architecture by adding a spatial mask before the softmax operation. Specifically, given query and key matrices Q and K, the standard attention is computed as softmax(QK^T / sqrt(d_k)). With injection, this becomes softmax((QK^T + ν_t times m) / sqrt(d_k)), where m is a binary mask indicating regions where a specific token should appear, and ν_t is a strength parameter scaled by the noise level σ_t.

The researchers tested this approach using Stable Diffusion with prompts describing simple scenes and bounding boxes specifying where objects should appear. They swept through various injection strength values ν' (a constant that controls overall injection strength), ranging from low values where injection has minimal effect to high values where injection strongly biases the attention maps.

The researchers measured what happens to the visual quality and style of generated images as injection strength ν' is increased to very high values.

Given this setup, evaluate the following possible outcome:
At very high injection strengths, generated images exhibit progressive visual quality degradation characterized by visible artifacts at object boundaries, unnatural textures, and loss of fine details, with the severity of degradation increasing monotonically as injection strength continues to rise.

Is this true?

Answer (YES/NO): NO